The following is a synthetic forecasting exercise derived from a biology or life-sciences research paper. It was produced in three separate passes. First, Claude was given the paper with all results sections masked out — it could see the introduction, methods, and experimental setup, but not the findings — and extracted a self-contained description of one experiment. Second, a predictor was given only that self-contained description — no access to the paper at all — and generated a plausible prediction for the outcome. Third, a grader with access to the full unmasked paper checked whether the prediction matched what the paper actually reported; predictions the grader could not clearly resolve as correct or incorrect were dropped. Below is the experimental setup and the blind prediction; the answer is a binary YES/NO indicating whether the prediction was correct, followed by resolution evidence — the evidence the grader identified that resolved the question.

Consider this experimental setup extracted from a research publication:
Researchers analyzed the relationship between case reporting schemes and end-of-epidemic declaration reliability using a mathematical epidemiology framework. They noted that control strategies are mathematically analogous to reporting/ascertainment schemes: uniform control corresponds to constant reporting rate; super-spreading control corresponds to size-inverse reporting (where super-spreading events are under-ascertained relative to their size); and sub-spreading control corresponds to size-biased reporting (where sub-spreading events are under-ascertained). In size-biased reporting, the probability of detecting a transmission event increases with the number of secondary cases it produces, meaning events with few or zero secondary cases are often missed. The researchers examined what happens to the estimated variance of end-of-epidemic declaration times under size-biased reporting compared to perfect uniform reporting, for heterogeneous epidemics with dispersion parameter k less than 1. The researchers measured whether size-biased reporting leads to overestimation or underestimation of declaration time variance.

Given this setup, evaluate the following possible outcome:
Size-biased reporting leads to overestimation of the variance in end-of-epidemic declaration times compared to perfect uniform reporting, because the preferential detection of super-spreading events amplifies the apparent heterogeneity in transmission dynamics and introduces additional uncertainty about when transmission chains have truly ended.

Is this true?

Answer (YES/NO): NO